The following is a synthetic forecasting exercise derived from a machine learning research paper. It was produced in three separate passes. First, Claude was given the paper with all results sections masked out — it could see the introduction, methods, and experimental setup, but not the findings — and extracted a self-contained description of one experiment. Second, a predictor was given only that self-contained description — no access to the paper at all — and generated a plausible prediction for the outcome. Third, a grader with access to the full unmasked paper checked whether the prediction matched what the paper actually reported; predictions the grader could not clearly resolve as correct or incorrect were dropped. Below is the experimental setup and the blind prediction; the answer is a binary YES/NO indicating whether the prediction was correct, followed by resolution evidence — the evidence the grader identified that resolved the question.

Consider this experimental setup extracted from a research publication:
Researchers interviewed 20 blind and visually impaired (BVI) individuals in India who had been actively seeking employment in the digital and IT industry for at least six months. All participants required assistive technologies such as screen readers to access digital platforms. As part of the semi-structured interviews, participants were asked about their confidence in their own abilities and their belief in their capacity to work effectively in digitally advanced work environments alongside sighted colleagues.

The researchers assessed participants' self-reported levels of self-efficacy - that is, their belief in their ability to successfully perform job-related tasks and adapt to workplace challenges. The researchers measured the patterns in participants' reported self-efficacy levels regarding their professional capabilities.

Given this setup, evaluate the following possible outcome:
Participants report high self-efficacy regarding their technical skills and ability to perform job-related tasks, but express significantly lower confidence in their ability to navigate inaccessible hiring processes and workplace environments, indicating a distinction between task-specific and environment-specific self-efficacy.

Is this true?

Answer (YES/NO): NO